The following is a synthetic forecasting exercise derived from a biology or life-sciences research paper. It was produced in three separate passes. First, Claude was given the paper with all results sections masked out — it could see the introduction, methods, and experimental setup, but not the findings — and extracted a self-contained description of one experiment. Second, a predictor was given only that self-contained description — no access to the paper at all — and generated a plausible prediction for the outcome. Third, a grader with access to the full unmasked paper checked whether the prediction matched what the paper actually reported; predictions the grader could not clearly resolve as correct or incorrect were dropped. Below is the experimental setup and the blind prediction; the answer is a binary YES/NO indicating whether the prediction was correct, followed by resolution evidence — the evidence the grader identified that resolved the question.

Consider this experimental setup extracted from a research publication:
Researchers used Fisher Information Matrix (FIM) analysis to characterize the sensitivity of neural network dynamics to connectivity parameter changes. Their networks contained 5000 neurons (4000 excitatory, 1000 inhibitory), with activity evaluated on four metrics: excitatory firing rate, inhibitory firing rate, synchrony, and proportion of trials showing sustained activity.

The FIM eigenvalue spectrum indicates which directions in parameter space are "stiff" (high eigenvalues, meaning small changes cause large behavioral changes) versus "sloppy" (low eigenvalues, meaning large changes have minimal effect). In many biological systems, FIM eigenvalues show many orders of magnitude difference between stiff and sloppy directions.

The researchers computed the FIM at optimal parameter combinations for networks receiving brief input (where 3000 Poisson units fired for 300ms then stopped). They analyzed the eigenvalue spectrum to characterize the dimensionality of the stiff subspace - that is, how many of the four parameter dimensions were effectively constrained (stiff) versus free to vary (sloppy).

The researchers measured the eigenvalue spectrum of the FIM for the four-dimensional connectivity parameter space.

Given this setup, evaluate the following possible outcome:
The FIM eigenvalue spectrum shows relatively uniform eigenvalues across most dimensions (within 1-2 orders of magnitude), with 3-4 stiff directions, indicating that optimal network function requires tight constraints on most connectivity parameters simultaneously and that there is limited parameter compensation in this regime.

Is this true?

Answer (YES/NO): NO